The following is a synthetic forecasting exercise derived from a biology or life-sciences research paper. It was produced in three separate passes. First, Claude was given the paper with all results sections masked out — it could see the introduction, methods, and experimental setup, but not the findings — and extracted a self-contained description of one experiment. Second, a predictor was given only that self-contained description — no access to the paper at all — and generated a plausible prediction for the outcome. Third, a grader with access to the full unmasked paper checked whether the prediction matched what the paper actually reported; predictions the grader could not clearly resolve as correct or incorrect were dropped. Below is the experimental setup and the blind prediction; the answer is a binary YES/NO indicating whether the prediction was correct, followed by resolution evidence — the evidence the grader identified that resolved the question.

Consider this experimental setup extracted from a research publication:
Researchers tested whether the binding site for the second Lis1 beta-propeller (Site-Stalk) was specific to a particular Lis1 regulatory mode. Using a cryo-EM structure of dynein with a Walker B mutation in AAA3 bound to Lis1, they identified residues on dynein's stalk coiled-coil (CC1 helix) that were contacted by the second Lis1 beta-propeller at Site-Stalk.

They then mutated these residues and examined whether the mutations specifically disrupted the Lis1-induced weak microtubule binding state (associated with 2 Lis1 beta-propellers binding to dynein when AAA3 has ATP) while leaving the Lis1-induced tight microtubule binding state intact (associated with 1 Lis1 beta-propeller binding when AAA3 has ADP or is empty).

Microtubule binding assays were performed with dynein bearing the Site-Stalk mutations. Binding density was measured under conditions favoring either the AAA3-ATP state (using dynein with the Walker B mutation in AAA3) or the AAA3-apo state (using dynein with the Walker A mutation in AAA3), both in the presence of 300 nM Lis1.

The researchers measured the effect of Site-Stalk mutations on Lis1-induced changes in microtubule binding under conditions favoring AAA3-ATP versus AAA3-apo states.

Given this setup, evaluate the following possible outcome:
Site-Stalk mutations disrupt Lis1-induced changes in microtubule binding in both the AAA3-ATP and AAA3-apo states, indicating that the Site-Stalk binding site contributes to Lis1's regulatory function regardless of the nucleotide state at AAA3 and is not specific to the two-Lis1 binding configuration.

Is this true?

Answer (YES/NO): NO